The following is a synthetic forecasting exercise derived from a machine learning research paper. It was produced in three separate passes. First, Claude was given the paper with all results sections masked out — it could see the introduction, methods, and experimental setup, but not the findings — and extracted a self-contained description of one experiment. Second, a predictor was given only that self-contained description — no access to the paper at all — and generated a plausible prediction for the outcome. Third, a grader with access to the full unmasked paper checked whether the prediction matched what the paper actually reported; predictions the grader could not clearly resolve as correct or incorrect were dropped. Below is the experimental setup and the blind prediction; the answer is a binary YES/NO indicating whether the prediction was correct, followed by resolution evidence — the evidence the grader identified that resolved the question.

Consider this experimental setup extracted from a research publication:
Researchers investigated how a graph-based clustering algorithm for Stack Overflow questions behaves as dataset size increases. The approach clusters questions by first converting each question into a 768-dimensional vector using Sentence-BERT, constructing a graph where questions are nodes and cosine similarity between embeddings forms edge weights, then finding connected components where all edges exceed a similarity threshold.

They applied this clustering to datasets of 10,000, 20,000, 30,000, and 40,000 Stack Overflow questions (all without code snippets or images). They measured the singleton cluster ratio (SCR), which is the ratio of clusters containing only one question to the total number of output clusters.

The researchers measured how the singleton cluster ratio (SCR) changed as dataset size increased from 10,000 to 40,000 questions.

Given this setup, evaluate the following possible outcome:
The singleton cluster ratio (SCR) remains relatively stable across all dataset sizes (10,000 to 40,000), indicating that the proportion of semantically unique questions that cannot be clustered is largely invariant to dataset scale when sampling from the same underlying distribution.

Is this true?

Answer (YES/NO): NO